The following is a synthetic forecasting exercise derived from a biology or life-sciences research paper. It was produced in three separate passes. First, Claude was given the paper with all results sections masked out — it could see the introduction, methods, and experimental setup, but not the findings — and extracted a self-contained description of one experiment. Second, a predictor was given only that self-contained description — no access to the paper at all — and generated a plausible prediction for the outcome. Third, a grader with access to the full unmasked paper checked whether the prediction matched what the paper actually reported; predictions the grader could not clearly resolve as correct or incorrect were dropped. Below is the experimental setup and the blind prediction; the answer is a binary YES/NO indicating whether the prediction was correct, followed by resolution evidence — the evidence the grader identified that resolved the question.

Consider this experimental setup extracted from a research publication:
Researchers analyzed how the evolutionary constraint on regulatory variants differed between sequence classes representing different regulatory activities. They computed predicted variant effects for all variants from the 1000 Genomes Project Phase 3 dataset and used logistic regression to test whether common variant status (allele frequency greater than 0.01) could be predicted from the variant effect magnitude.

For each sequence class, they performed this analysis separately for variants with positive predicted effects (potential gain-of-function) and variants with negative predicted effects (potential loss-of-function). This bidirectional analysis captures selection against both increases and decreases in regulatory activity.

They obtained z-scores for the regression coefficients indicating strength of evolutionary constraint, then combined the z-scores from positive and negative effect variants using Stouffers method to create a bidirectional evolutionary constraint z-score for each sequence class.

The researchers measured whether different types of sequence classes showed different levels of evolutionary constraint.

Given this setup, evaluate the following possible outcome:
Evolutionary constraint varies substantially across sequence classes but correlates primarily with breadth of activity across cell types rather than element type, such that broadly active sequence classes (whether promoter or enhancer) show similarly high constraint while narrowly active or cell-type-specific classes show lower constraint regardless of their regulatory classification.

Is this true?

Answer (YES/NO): NO